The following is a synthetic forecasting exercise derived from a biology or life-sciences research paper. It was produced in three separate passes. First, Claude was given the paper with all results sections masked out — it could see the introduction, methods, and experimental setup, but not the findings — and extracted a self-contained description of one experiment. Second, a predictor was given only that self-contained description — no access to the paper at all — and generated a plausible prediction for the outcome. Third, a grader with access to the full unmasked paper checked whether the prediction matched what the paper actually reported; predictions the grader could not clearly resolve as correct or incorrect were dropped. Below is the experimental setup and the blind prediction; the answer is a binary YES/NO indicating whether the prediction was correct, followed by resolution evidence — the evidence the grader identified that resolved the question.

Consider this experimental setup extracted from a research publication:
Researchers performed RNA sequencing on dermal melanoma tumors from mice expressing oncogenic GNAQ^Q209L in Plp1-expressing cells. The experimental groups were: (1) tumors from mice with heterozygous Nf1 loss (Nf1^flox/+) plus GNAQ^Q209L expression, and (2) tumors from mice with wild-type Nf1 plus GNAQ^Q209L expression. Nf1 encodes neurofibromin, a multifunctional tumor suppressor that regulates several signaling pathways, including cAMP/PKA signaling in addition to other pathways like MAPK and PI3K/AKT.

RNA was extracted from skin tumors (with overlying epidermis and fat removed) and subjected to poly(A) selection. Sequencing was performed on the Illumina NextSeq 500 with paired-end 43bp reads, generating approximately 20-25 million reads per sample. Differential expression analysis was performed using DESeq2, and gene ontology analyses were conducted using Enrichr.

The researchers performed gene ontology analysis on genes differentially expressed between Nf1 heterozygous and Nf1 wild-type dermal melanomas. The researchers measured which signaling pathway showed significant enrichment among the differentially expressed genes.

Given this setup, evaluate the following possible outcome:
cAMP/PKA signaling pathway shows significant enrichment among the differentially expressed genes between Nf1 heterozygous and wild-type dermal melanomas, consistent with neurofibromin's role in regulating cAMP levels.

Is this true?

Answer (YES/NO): YES